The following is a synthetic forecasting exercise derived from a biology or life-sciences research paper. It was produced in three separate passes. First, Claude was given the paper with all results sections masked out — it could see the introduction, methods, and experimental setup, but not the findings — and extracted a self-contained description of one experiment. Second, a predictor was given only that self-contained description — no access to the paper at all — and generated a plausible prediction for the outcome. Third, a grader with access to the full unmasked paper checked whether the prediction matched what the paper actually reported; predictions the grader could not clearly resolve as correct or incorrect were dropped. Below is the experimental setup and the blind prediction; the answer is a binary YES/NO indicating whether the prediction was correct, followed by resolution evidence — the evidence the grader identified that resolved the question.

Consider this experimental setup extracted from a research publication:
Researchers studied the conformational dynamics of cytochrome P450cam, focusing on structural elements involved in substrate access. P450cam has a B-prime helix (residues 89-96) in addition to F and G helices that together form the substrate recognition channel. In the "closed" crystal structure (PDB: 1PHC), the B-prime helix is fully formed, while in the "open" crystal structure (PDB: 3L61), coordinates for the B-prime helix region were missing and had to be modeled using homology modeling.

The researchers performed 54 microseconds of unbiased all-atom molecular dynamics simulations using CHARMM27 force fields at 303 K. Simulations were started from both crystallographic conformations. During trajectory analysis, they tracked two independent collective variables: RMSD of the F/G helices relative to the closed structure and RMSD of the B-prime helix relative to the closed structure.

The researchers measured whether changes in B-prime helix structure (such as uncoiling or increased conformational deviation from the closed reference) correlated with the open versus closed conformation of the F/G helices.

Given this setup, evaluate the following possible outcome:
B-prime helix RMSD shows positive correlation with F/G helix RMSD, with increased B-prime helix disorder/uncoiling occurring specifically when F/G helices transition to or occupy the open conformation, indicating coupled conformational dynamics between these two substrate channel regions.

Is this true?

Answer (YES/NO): YES